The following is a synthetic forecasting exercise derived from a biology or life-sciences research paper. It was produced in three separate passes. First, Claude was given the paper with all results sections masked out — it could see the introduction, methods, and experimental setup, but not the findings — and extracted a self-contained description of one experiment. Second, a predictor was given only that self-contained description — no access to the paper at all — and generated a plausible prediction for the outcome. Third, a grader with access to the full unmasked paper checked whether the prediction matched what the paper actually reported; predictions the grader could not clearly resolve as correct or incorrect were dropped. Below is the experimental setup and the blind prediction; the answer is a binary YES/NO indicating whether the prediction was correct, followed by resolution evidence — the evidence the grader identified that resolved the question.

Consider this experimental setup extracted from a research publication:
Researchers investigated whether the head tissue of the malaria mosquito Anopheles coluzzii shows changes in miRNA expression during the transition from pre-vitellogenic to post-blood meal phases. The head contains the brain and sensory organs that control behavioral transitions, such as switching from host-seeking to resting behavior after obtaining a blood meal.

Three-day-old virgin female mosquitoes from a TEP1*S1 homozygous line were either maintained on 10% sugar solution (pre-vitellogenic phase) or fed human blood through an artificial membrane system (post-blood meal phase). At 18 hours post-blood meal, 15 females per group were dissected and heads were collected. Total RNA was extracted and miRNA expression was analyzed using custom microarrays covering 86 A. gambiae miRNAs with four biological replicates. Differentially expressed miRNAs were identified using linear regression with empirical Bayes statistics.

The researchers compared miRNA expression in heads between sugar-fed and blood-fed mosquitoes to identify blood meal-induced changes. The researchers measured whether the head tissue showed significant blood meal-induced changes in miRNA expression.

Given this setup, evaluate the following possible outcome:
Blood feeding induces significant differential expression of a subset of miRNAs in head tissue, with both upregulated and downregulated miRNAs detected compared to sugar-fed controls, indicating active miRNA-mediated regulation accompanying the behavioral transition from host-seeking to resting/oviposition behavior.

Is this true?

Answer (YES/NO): NO